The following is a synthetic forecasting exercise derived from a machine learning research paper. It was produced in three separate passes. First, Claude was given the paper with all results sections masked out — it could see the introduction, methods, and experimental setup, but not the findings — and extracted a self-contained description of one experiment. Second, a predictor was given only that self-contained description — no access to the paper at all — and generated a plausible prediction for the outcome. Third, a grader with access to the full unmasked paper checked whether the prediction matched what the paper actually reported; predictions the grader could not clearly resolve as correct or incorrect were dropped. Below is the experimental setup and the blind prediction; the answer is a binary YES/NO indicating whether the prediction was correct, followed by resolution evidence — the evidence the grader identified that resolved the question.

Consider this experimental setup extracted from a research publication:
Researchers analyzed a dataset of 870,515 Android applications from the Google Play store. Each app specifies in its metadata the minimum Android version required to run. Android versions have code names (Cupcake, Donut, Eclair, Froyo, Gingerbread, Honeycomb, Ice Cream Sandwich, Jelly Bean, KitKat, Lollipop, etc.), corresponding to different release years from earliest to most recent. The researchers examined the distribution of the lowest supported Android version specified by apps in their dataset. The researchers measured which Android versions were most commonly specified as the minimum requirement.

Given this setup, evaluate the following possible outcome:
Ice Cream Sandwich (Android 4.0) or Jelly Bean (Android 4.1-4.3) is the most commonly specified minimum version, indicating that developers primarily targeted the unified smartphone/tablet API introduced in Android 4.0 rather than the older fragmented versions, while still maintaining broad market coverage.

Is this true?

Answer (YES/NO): NO